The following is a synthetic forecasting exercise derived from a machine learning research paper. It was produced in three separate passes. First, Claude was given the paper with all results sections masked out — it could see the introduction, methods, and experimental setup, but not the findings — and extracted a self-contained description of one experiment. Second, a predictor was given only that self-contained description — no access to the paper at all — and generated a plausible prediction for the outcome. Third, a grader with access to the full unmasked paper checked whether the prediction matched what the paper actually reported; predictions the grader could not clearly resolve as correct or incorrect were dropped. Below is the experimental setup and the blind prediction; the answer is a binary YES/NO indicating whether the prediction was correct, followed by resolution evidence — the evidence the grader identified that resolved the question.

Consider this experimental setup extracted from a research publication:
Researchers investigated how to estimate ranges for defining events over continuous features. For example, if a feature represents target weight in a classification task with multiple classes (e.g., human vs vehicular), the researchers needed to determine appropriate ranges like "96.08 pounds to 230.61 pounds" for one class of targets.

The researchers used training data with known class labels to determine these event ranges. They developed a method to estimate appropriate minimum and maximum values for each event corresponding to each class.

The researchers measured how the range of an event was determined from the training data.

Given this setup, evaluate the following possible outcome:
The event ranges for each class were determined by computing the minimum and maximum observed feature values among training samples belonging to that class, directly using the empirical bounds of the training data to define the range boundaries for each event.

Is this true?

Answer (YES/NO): NO